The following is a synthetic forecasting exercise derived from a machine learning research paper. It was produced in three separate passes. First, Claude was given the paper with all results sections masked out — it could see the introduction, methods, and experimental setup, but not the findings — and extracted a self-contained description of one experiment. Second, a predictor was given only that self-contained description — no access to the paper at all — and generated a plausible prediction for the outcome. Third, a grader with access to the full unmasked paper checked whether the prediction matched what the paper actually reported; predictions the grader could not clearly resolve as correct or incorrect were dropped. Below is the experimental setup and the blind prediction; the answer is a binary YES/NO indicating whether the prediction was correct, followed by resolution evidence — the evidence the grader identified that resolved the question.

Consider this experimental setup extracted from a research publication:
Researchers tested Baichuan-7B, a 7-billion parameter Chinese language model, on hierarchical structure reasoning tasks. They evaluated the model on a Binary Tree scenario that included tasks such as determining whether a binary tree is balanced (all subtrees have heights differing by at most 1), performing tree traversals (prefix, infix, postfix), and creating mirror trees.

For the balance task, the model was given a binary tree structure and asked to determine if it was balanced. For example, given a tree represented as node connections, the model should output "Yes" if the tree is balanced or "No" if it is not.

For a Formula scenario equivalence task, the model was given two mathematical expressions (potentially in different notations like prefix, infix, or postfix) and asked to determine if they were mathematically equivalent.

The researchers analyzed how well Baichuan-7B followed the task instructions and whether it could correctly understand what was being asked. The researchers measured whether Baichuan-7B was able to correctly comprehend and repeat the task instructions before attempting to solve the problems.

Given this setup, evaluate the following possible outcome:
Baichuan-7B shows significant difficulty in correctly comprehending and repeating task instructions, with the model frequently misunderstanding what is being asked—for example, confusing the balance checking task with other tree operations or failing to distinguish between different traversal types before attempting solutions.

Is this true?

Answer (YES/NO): YES